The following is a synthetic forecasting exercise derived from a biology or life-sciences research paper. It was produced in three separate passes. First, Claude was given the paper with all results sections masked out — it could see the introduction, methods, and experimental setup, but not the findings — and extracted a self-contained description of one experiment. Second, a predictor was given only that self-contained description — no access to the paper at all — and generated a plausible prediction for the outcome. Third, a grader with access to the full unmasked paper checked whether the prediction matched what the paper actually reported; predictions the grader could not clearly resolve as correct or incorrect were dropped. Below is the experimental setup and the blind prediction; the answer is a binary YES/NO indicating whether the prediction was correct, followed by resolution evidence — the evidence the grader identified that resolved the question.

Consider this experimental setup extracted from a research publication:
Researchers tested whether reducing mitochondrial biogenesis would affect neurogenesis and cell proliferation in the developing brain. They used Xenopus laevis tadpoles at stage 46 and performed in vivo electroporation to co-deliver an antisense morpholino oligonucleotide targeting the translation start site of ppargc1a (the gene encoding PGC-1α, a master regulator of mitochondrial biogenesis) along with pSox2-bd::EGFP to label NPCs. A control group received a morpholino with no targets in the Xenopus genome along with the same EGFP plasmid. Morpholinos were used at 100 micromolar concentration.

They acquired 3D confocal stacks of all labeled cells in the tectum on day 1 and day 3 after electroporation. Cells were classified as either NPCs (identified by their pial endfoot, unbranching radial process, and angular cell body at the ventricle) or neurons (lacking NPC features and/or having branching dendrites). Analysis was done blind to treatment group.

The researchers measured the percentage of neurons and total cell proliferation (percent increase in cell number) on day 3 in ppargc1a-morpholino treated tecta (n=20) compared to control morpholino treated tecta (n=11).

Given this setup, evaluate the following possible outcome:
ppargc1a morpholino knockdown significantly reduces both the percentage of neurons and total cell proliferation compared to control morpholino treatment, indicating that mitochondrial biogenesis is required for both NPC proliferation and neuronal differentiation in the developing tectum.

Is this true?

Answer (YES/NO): YES